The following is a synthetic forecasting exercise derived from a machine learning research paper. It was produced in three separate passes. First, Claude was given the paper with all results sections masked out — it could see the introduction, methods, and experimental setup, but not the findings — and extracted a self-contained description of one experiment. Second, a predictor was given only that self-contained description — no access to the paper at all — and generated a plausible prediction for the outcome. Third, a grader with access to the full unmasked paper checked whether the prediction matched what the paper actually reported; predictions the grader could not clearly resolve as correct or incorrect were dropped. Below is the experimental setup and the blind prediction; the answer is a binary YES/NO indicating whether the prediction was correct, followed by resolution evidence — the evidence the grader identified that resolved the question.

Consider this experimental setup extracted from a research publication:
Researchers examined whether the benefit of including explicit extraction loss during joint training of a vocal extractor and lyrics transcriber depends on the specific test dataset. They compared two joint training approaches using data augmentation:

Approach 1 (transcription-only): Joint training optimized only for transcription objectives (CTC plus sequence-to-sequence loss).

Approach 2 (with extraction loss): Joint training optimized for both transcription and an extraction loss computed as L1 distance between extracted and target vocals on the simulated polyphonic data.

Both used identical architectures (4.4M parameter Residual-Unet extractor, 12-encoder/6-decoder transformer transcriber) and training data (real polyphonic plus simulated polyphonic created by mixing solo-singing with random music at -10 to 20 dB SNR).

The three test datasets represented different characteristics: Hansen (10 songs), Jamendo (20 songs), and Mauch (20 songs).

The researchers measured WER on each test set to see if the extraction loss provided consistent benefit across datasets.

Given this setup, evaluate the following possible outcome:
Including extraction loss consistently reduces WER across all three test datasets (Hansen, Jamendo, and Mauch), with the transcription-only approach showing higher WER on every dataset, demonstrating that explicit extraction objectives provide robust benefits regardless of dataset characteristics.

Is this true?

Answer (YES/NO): NO